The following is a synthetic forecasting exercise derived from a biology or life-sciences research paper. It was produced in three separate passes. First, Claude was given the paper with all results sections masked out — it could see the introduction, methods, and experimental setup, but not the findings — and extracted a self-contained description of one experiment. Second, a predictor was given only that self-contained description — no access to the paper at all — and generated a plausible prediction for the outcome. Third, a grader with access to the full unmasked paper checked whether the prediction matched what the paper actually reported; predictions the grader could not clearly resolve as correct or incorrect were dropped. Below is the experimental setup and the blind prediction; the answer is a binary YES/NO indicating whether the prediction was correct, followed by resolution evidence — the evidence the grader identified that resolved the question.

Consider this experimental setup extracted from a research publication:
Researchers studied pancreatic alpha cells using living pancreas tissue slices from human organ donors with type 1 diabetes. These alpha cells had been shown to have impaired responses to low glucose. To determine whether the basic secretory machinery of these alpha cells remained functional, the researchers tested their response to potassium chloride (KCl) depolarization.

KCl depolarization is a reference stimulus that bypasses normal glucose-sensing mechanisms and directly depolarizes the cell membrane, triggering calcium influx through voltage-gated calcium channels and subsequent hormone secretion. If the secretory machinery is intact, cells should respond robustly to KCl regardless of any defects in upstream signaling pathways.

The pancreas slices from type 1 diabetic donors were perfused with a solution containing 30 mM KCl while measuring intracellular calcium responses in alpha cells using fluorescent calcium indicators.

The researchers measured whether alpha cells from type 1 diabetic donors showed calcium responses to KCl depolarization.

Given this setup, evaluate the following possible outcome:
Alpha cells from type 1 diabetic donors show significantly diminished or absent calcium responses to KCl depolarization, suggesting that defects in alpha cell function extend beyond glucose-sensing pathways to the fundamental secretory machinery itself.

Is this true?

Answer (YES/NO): NO